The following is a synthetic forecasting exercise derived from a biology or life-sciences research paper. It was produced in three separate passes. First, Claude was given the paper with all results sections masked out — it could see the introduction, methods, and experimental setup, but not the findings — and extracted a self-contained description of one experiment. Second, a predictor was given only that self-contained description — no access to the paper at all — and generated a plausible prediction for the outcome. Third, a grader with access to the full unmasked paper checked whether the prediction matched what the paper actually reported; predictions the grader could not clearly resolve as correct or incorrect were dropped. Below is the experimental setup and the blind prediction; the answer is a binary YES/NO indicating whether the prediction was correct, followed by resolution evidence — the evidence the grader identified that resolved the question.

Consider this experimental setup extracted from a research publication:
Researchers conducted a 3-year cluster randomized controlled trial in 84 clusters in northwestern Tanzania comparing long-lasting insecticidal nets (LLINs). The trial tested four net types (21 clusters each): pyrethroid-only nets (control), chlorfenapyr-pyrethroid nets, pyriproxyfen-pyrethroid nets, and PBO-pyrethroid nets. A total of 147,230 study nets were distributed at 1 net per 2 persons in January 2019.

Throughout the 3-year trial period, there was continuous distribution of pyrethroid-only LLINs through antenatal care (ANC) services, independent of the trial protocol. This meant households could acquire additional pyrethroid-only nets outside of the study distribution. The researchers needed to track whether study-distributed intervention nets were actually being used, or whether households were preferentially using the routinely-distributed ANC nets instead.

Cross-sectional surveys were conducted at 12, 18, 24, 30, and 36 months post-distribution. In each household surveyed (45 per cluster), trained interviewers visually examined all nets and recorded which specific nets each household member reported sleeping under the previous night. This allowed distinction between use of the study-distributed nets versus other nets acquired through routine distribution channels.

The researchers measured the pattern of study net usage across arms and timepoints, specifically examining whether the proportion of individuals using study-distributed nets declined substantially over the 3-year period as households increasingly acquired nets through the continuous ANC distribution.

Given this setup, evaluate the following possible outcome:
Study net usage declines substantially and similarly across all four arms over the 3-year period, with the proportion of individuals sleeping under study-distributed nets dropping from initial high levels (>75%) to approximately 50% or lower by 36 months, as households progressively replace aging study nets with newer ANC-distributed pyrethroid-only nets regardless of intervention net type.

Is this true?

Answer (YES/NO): NO